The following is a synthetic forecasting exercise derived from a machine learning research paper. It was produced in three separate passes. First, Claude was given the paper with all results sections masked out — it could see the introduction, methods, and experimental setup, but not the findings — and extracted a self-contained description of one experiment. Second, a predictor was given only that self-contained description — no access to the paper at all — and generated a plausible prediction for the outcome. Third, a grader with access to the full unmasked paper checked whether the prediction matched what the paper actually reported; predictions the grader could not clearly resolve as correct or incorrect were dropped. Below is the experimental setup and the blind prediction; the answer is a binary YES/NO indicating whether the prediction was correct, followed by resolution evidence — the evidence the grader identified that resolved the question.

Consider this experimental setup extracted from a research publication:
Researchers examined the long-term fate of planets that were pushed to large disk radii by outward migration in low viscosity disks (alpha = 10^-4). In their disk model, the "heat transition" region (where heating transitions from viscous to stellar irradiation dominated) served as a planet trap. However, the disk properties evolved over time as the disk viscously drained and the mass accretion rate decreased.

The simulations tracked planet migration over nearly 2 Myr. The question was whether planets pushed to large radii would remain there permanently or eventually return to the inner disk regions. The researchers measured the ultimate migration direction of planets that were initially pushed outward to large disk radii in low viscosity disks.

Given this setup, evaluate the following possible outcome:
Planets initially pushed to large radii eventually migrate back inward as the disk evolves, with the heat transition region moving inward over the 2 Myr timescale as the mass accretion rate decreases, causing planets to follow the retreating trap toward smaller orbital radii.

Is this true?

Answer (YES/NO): YES